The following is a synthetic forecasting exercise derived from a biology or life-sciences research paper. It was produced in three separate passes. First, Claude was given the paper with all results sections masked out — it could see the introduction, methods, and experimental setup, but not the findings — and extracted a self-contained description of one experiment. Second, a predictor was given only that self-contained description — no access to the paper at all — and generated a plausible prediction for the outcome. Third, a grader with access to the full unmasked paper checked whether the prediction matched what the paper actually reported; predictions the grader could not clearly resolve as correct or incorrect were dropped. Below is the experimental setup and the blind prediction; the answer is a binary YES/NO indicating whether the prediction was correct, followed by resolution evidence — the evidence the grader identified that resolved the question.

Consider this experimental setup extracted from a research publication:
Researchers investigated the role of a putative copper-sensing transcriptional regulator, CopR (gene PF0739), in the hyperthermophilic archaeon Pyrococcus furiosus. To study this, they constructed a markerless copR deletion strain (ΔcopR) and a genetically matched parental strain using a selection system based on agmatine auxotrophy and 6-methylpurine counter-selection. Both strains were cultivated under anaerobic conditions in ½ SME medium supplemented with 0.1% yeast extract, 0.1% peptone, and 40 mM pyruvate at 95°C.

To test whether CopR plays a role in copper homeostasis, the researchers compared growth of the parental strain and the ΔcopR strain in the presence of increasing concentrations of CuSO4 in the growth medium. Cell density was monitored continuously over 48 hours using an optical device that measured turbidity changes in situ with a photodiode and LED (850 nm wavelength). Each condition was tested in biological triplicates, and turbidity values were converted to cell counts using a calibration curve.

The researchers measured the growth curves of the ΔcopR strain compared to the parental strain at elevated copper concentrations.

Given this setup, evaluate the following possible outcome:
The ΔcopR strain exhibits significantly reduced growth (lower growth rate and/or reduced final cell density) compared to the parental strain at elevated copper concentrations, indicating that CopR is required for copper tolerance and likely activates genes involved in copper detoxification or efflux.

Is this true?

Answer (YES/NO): YES